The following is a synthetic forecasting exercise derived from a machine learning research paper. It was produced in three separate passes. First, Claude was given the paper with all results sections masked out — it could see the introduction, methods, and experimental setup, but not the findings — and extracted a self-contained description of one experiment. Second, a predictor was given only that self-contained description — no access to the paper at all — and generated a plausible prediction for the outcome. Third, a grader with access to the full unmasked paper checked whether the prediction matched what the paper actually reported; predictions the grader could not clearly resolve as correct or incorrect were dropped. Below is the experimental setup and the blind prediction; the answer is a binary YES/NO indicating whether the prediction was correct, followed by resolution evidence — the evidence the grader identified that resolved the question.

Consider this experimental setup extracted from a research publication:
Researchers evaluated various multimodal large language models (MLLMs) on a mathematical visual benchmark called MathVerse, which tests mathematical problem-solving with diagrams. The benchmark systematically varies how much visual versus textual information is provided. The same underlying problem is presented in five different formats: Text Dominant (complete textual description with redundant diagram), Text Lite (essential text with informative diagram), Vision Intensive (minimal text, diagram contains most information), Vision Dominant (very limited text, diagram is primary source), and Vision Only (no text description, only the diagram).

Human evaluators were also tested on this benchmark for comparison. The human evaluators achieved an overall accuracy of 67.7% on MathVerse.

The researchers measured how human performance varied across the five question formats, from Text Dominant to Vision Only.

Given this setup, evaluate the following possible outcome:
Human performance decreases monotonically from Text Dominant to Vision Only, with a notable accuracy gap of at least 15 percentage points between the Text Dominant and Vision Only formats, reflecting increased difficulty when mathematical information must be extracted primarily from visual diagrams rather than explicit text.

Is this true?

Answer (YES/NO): NO